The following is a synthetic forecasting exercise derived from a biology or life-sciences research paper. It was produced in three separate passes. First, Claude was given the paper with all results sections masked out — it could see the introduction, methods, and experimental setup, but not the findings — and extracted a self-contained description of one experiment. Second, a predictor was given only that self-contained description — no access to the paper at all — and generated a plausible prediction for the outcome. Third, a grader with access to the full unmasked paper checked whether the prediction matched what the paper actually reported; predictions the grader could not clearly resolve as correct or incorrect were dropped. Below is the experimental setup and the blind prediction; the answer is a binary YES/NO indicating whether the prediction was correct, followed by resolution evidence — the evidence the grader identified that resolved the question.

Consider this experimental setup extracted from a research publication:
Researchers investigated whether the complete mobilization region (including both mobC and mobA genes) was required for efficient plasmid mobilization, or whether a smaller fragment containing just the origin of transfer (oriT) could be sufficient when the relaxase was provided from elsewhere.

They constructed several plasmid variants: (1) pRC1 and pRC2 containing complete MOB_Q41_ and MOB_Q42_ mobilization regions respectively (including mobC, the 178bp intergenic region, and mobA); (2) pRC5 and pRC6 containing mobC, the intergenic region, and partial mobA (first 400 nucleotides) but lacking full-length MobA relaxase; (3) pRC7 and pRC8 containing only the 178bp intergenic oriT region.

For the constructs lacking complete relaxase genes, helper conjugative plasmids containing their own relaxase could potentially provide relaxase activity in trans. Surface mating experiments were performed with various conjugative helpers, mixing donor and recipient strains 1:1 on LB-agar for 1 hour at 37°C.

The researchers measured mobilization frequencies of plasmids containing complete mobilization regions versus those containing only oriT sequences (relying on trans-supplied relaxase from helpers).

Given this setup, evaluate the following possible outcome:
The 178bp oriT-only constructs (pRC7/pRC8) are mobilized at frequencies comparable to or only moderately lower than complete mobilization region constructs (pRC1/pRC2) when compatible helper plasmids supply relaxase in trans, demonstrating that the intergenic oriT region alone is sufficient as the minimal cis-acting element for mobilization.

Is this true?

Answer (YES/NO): NO